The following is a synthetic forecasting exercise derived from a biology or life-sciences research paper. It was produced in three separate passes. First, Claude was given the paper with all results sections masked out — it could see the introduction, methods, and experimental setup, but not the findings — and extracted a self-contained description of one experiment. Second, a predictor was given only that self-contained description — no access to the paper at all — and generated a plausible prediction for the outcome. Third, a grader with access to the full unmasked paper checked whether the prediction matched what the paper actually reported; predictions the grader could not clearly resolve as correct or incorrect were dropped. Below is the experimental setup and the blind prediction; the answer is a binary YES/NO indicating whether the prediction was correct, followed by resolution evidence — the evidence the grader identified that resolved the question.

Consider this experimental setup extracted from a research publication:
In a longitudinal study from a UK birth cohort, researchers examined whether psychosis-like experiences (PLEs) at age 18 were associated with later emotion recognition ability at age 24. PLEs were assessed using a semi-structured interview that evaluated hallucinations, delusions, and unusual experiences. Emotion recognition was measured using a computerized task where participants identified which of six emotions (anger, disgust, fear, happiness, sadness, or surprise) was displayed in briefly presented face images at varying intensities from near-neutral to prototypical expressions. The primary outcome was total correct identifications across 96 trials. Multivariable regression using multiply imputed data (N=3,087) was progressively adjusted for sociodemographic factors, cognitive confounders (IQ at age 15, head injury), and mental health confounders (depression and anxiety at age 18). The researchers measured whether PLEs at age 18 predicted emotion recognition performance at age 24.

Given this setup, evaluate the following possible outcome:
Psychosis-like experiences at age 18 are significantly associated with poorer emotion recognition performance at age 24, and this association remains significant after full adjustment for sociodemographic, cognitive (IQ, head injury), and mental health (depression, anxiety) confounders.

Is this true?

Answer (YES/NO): NO